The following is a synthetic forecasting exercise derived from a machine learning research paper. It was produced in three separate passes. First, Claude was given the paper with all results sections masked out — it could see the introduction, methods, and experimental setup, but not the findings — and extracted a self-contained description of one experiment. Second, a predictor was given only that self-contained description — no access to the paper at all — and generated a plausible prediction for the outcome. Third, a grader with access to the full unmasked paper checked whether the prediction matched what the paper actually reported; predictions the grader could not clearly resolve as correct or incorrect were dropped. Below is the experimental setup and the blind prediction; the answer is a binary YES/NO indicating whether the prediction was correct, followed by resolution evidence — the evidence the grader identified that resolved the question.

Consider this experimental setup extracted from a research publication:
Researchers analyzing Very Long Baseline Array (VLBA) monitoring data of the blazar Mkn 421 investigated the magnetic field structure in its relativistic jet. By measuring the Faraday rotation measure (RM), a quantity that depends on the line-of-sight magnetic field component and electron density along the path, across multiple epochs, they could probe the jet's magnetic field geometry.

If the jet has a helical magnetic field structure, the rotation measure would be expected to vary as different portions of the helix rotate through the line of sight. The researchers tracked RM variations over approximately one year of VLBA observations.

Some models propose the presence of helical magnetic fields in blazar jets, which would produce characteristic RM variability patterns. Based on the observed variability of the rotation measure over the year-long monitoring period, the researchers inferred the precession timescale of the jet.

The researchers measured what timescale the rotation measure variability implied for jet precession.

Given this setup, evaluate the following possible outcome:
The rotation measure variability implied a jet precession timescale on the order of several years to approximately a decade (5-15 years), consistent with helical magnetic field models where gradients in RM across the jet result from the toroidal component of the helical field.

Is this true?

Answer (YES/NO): NO